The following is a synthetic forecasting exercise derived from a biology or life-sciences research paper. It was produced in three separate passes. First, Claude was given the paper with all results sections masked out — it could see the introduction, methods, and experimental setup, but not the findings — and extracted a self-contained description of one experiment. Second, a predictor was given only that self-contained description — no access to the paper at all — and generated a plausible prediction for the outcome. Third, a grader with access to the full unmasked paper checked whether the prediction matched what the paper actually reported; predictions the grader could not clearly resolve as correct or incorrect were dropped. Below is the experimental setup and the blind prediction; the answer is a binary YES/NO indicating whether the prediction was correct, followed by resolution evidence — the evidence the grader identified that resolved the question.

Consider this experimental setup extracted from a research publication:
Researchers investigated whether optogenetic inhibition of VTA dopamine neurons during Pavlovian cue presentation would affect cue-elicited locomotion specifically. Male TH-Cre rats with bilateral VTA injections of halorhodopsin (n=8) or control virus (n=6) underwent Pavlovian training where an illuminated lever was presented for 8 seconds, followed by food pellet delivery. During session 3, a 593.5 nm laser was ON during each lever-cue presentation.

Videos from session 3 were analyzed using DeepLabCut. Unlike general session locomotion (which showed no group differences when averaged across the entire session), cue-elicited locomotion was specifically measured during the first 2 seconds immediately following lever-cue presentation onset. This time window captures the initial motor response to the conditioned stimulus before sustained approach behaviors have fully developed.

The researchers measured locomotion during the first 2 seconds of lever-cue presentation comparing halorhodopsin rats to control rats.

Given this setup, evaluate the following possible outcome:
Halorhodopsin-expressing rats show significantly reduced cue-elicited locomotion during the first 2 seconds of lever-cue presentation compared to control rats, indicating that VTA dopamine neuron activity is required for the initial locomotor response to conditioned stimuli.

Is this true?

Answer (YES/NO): YES